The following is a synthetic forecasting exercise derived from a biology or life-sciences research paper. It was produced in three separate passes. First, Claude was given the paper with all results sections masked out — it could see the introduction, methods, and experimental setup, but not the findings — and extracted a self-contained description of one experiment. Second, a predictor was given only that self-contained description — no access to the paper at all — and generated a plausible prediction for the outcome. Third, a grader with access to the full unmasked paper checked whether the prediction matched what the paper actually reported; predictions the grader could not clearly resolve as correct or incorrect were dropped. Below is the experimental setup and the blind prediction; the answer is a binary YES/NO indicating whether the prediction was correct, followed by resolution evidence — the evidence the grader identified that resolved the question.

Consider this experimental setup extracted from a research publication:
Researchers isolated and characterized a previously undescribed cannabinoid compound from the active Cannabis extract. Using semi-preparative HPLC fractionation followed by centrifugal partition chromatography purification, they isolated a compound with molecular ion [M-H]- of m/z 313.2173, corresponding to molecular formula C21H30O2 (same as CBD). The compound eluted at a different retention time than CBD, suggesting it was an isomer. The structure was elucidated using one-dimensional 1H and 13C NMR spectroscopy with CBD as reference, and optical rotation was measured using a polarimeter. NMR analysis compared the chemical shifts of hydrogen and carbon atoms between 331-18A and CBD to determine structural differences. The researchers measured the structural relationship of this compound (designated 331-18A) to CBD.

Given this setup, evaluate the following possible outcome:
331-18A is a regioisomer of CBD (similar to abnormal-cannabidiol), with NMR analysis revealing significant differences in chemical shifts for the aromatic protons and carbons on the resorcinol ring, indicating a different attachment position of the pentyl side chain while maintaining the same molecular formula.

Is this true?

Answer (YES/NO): NO